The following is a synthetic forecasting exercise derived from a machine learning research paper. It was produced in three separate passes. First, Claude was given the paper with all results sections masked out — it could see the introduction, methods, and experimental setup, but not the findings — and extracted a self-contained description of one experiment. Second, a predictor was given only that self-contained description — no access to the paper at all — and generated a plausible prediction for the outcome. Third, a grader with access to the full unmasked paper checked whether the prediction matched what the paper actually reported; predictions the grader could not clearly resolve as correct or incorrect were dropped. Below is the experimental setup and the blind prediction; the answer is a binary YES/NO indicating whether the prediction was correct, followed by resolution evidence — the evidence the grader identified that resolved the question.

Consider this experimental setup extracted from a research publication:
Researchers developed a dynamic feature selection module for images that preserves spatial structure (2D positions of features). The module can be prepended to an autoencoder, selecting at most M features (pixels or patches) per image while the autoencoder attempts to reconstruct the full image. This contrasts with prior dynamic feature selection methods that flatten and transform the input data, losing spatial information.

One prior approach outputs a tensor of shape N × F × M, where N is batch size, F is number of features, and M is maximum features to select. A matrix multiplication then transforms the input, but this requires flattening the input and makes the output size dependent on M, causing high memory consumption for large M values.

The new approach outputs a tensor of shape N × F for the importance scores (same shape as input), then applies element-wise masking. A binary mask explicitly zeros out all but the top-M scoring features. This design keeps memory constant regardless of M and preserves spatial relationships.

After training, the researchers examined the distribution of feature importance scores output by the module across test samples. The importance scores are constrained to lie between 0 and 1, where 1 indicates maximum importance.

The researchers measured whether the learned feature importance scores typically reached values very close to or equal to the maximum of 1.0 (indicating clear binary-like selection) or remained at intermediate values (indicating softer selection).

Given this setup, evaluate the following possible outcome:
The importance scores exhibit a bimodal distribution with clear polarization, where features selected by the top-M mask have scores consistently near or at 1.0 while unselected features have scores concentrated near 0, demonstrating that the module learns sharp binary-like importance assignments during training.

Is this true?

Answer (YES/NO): NO